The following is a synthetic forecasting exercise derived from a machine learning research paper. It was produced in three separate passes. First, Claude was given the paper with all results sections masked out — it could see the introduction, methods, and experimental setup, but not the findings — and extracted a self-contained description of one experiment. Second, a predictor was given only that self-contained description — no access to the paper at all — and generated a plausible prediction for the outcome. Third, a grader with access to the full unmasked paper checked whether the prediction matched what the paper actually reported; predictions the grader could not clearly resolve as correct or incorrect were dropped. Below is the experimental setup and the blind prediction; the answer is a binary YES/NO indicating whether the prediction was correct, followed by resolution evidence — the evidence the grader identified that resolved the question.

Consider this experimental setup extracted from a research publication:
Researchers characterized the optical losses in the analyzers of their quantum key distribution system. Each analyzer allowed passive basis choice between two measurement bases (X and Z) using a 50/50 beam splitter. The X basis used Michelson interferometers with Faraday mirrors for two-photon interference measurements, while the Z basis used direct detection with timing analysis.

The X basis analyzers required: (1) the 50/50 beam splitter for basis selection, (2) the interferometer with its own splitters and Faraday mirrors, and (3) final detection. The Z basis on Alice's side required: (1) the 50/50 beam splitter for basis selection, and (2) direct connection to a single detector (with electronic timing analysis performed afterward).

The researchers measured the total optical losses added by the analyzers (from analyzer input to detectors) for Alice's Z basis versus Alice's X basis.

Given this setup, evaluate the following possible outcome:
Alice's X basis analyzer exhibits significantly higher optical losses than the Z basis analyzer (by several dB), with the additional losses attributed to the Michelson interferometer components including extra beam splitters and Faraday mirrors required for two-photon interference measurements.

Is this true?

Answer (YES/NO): YES